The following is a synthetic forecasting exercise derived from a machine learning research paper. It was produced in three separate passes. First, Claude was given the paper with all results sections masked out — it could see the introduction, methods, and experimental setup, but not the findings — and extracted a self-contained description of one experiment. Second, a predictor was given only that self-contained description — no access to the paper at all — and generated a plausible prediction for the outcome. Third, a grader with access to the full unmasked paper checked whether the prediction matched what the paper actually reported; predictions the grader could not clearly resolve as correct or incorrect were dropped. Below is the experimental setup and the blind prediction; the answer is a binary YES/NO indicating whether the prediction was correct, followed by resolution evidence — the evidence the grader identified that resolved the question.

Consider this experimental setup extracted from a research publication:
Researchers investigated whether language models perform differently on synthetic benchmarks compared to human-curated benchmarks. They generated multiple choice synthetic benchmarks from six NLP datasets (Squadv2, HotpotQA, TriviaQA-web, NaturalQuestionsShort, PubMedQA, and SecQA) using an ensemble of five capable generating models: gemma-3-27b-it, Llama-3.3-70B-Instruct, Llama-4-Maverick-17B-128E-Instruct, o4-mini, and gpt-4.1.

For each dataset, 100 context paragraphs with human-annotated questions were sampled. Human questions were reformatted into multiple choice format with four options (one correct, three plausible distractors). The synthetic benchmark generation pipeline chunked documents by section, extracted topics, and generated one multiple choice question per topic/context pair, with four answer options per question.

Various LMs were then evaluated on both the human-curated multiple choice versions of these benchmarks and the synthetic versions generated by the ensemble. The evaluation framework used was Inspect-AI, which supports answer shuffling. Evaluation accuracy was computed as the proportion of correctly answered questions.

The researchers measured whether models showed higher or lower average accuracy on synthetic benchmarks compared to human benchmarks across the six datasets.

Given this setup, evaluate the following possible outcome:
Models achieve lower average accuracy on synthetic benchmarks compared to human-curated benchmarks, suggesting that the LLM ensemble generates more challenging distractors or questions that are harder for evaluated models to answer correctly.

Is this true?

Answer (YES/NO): NO